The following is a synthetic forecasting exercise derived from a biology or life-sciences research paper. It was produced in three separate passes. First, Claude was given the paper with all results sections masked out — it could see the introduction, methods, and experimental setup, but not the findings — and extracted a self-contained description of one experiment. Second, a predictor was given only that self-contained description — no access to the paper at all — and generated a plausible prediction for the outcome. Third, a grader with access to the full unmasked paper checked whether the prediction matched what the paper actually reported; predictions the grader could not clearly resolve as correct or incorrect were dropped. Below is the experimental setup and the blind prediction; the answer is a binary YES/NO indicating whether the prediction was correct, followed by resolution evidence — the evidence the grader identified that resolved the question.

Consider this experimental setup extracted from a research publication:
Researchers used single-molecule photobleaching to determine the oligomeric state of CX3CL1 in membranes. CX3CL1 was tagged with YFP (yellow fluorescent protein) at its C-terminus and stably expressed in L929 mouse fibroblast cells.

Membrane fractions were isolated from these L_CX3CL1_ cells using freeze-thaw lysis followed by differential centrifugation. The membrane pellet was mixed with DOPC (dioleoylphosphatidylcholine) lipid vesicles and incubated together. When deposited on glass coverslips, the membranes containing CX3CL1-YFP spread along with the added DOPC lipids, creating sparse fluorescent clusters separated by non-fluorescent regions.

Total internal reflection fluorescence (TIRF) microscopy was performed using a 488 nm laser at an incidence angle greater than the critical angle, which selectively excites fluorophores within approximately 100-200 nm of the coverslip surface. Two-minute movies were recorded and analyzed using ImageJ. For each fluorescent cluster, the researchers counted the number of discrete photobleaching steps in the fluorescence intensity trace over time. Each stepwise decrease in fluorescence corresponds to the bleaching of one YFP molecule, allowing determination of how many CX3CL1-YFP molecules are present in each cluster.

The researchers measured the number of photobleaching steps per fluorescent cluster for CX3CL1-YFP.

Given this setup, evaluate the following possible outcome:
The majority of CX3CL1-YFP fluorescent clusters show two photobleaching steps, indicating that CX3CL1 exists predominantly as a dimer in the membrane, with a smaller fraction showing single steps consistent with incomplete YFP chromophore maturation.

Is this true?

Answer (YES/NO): NO